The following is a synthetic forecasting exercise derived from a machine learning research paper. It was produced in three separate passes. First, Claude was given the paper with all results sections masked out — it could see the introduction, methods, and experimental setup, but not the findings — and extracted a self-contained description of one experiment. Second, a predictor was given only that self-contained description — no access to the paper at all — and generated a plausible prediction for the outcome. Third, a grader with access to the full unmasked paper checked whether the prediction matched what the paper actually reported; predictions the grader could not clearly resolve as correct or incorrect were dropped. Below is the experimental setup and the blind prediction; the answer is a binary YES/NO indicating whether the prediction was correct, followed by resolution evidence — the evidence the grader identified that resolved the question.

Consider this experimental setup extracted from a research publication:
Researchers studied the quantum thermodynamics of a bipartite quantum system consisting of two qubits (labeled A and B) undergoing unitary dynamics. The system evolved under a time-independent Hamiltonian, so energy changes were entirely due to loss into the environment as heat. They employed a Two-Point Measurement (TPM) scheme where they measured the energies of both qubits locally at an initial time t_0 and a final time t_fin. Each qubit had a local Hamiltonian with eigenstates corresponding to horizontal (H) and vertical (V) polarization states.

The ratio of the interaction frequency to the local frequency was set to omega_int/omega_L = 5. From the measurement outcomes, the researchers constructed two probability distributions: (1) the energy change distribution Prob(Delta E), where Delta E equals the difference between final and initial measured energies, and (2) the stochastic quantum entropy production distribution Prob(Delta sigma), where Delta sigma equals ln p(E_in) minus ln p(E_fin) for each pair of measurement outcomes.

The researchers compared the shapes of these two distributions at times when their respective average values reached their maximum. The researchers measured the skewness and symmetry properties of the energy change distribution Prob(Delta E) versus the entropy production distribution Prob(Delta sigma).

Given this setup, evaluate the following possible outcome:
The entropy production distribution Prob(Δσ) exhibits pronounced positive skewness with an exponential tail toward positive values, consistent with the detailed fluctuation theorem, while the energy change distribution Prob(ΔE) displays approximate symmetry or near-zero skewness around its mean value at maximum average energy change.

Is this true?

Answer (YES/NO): NO